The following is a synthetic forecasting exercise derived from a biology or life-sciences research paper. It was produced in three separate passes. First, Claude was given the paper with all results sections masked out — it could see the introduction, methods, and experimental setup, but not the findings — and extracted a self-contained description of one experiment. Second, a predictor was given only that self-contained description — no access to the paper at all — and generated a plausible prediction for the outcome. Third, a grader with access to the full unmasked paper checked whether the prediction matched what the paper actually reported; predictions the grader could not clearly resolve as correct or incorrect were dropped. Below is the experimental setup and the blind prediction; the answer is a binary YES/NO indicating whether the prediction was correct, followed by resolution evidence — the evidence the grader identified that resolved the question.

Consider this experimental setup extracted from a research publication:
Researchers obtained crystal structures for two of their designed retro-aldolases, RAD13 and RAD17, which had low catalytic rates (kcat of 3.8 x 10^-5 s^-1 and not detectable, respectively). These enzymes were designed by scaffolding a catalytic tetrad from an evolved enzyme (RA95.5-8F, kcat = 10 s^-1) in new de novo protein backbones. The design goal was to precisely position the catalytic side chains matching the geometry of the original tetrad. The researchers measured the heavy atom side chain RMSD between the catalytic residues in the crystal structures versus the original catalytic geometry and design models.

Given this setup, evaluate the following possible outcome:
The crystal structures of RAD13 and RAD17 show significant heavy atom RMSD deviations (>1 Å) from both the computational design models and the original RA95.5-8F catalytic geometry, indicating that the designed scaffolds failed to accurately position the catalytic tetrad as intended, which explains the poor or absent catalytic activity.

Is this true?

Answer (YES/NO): NO